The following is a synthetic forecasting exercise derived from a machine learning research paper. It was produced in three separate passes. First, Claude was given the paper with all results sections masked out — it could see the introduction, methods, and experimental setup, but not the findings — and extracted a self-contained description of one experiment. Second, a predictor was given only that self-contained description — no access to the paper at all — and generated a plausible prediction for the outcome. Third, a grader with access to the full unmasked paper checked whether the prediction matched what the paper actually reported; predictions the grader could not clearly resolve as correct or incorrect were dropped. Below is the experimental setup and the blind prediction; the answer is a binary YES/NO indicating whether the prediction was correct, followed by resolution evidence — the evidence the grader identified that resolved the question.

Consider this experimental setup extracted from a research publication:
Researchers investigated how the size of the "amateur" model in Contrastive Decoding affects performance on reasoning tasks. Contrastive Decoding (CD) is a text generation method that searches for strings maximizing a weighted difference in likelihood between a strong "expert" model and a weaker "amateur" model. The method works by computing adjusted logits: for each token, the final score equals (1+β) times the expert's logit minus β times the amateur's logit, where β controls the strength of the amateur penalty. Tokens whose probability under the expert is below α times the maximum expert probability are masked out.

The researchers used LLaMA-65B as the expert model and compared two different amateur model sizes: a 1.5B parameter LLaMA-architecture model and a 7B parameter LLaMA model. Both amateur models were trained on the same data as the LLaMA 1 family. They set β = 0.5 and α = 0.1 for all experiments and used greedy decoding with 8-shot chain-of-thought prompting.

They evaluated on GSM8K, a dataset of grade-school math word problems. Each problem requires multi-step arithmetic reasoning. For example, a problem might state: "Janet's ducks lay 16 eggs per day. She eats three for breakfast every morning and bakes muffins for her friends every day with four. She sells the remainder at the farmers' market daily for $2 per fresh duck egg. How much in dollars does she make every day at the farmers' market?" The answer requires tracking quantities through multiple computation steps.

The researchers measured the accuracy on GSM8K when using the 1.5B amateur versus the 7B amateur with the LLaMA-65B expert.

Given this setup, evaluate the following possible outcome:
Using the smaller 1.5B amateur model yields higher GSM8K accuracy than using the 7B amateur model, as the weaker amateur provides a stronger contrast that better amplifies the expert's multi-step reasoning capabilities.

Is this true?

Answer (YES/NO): YES